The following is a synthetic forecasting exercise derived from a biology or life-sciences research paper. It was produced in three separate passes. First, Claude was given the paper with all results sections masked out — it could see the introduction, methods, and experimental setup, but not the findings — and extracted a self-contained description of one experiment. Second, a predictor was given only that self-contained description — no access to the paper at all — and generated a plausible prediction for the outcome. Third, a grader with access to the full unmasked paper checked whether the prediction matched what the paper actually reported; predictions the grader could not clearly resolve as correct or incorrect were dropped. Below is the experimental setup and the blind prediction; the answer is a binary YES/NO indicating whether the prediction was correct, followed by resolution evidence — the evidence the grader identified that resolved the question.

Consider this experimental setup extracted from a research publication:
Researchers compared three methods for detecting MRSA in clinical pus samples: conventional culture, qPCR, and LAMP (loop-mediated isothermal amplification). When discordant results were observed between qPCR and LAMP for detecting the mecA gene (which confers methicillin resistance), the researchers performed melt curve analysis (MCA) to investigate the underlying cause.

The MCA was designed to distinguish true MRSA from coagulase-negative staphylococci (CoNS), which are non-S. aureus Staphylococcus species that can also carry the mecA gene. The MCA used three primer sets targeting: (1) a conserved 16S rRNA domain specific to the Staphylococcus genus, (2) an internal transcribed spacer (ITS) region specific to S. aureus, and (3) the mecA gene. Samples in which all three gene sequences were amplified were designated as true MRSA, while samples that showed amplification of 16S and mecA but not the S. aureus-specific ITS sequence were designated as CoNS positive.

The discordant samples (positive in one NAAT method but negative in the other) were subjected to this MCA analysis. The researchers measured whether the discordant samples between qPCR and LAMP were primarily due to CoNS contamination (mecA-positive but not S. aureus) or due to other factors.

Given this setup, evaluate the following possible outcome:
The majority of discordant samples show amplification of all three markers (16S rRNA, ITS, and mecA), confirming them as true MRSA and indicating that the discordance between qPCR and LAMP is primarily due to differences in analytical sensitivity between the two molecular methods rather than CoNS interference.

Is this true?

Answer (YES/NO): YES